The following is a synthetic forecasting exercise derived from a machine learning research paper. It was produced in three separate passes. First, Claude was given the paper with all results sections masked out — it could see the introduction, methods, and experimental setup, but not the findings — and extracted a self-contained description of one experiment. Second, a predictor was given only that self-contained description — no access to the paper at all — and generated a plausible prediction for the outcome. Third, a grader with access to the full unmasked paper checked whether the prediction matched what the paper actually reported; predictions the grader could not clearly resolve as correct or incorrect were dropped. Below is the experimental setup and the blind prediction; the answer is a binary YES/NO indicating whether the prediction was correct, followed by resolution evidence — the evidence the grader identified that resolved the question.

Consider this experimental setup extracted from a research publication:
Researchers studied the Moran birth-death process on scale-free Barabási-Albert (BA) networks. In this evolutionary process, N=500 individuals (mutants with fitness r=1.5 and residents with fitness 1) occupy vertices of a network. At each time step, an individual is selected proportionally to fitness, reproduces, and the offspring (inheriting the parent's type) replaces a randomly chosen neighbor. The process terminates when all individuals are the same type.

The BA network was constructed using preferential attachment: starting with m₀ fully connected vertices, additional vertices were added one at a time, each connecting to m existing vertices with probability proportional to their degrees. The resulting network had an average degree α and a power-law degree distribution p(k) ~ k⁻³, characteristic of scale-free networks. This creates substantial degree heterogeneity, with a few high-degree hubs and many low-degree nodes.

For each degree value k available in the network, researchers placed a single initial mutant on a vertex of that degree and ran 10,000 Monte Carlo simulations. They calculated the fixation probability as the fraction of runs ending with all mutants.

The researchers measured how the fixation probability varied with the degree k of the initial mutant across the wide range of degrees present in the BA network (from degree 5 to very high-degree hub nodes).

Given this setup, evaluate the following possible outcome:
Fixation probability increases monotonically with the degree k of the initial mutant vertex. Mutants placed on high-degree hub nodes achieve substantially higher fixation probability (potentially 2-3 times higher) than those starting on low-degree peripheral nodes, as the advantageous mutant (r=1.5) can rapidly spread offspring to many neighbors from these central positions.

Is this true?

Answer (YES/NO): NO